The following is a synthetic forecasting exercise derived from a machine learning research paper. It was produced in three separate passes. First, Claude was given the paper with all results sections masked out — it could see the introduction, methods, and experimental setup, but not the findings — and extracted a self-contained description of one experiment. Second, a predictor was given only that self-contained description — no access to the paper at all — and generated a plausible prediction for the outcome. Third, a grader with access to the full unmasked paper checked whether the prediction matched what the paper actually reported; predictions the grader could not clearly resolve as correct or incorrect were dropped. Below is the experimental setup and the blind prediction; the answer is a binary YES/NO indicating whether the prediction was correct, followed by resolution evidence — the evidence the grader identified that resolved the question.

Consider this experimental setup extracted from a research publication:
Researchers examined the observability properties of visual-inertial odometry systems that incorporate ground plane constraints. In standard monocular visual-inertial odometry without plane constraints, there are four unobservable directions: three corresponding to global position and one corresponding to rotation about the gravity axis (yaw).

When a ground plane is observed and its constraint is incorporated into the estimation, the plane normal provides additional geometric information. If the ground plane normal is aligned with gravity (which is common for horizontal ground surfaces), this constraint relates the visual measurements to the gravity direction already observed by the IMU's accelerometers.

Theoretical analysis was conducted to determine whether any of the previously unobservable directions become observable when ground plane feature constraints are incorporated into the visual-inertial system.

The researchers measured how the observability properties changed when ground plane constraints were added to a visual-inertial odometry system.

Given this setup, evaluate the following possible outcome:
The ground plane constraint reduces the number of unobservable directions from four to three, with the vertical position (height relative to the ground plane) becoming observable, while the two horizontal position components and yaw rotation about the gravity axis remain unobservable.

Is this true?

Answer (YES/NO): YES